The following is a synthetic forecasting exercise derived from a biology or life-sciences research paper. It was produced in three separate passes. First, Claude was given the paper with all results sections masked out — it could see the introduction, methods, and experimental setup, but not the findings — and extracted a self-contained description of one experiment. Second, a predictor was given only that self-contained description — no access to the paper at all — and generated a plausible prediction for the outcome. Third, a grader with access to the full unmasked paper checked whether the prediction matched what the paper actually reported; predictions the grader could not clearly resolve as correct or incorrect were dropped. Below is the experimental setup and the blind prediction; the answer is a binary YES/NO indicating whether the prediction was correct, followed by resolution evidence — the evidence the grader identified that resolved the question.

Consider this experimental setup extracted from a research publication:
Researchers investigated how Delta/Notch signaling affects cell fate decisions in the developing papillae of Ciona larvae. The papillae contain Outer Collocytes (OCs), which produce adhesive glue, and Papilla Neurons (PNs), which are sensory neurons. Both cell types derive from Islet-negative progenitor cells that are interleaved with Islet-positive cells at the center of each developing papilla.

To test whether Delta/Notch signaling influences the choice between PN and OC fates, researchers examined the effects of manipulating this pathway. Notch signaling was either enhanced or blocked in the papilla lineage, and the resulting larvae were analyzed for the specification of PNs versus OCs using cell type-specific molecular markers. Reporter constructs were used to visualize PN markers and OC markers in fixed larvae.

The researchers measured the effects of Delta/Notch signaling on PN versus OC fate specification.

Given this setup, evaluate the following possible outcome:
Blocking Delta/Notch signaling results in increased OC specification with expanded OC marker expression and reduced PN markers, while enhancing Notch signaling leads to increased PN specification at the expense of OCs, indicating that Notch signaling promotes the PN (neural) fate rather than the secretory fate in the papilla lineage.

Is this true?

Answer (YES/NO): NO